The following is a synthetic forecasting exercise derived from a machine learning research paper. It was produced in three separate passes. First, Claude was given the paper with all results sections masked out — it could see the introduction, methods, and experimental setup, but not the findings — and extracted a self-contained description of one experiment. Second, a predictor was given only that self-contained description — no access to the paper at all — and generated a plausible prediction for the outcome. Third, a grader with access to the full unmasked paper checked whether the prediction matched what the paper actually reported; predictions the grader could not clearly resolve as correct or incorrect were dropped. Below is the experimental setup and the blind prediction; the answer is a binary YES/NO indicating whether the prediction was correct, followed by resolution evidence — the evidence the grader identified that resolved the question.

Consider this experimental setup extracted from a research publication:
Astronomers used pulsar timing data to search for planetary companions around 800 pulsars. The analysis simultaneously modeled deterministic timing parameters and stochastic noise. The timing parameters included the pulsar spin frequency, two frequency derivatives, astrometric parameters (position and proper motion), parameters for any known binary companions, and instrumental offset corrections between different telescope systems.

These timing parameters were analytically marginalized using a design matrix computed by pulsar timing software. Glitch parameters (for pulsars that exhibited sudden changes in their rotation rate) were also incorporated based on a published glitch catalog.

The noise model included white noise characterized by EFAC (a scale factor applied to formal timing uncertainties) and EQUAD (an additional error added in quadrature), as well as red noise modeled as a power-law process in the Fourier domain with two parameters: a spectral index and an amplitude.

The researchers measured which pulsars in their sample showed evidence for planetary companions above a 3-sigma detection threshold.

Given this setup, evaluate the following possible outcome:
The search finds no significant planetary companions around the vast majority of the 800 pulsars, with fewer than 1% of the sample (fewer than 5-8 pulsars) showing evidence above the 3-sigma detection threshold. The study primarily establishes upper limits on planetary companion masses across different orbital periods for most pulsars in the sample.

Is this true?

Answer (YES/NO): NO